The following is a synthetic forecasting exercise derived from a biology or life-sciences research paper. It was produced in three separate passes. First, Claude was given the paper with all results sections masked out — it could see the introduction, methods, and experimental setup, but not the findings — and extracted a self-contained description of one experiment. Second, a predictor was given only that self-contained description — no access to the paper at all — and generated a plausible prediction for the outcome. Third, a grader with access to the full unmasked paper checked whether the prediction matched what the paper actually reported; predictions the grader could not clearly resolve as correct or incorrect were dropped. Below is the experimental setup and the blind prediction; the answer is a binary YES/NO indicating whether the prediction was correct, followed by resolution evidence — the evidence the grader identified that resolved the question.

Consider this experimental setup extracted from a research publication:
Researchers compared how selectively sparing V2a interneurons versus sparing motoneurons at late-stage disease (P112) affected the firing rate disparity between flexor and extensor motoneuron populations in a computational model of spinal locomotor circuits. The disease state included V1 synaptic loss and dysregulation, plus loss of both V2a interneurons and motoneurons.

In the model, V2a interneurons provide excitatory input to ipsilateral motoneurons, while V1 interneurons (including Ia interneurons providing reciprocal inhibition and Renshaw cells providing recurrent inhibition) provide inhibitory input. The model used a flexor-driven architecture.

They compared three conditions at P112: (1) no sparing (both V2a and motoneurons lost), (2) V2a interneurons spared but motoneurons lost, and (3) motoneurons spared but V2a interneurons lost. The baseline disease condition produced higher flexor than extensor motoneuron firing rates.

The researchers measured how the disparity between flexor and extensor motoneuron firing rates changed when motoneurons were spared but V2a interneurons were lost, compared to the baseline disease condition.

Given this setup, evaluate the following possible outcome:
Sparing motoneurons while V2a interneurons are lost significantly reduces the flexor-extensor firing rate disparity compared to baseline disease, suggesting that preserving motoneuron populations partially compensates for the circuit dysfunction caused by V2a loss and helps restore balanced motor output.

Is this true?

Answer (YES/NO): NO